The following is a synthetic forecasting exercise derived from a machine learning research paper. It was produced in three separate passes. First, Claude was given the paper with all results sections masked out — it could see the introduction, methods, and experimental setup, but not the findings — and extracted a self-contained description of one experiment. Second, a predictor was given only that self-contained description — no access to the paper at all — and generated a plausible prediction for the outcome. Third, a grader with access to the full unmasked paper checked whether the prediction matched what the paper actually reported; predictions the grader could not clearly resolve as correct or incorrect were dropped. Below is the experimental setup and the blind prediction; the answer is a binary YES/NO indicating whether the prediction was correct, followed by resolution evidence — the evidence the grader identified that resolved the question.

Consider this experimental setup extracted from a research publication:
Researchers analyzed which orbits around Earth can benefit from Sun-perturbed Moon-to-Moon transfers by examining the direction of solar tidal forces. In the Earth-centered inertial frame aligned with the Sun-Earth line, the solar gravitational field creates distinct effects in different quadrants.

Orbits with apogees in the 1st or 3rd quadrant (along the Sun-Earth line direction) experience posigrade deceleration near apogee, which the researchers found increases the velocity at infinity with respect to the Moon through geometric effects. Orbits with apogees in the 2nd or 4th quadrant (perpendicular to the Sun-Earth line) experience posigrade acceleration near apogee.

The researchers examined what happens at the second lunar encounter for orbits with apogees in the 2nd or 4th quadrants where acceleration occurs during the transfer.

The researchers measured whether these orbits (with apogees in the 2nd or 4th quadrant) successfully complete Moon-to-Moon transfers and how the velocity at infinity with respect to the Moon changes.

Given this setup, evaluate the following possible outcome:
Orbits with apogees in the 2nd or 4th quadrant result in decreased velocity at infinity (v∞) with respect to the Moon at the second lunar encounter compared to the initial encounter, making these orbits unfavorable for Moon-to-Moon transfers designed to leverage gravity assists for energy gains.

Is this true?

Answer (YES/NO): YES